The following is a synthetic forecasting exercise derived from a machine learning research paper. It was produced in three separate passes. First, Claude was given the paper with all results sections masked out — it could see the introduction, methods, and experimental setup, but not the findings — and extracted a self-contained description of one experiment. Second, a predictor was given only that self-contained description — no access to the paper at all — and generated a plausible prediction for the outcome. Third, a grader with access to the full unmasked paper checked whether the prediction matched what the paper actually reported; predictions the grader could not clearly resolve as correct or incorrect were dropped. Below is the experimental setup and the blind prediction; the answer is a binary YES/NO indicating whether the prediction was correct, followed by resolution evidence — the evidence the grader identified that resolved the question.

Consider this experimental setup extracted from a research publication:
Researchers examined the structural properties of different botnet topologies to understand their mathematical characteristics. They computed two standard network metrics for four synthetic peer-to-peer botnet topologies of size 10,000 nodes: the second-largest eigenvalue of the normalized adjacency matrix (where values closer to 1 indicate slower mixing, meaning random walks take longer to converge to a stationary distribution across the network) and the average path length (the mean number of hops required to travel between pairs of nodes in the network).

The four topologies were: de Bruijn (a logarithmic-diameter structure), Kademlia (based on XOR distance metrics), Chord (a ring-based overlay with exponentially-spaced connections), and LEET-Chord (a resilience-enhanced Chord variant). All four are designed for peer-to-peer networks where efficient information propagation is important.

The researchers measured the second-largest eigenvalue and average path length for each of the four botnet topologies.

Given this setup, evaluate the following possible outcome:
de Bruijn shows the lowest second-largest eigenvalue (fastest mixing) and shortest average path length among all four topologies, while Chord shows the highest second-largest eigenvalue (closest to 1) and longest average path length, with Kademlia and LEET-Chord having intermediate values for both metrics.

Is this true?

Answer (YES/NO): YES